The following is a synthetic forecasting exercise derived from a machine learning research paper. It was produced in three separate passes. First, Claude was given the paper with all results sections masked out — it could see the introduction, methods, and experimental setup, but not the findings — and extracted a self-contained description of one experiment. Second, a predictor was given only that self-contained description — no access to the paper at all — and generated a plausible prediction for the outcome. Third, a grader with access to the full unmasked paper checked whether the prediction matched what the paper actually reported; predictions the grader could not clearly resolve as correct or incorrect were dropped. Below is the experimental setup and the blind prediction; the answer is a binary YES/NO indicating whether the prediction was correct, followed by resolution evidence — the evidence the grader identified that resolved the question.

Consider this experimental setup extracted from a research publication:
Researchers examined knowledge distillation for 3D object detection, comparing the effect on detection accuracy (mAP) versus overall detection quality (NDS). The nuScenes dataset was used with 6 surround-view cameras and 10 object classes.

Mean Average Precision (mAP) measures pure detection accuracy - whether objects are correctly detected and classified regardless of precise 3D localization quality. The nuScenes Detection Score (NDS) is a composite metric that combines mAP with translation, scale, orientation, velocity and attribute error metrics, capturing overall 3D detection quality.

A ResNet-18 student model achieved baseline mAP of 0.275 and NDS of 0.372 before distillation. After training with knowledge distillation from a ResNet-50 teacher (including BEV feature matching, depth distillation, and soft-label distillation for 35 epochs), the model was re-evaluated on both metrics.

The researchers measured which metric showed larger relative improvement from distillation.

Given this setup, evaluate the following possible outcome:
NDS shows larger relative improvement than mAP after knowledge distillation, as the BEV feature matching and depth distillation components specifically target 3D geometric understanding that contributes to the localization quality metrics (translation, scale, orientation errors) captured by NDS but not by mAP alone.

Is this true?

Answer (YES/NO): YES